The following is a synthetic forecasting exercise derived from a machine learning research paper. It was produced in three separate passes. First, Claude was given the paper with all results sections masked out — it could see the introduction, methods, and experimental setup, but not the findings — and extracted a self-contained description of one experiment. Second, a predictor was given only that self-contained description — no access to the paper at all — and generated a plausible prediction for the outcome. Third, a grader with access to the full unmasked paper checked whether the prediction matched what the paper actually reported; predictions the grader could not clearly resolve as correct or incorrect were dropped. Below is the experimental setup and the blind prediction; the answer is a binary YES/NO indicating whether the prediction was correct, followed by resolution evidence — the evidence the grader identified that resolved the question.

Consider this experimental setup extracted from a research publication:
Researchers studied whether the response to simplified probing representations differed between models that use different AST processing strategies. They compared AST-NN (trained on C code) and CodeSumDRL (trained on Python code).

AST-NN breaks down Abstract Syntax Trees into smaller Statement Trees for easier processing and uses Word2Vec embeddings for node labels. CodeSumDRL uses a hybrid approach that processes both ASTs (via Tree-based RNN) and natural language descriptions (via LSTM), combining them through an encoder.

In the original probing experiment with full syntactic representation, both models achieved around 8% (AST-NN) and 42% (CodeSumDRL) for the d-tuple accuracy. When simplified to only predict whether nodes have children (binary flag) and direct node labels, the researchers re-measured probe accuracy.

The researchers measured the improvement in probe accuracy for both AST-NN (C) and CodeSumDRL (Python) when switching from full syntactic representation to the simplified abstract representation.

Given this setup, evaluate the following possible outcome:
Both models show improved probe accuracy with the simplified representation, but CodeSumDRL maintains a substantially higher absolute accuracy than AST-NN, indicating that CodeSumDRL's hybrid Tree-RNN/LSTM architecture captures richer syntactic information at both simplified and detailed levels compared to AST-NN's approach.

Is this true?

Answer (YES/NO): NO